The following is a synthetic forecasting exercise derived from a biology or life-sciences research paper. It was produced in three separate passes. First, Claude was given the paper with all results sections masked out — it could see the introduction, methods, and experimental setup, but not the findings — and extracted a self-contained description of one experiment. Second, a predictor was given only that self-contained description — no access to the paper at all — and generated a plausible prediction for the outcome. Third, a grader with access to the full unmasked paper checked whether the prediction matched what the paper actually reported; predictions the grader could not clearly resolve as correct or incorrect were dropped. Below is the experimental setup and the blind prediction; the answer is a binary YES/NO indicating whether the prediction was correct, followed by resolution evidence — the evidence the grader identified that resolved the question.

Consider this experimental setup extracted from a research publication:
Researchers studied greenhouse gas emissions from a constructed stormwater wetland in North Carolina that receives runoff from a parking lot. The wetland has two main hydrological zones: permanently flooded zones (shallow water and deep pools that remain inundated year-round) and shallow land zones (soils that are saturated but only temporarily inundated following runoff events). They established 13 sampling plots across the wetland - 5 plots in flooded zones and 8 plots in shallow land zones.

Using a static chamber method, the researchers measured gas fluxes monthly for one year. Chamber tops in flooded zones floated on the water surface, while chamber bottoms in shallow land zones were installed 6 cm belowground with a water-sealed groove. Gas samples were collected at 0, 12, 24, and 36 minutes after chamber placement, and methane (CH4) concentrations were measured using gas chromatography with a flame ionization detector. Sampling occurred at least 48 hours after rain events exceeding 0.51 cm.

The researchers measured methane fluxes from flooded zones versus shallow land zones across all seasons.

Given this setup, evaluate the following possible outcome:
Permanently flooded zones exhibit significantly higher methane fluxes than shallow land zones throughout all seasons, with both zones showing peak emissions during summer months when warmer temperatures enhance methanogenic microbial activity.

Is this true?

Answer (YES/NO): NO